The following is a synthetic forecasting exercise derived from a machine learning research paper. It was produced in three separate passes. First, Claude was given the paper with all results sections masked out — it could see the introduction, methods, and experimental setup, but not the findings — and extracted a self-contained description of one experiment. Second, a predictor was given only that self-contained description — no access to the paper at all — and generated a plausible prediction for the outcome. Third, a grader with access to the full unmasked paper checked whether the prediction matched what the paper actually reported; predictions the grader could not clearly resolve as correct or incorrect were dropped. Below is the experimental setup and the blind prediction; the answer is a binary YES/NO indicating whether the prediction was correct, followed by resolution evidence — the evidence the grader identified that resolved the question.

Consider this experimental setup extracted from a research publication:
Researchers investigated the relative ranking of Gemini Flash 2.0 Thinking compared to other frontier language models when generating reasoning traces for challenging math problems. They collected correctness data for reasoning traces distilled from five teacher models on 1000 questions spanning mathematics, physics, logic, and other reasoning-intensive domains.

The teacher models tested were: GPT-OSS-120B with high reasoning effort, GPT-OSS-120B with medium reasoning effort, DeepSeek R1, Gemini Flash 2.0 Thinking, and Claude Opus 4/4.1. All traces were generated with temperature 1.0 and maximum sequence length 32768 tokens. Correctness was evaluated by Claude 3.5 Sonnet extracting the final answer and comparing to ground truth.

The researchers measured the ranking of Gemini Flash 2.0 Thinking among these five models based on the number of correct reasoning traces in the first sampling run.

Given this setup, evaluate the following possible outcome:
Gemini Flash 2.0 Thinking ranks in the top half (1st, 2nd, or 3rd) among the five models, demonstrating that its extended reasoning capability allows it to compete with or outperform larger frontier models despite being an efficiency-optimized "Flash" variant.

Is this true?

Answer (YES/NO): NO